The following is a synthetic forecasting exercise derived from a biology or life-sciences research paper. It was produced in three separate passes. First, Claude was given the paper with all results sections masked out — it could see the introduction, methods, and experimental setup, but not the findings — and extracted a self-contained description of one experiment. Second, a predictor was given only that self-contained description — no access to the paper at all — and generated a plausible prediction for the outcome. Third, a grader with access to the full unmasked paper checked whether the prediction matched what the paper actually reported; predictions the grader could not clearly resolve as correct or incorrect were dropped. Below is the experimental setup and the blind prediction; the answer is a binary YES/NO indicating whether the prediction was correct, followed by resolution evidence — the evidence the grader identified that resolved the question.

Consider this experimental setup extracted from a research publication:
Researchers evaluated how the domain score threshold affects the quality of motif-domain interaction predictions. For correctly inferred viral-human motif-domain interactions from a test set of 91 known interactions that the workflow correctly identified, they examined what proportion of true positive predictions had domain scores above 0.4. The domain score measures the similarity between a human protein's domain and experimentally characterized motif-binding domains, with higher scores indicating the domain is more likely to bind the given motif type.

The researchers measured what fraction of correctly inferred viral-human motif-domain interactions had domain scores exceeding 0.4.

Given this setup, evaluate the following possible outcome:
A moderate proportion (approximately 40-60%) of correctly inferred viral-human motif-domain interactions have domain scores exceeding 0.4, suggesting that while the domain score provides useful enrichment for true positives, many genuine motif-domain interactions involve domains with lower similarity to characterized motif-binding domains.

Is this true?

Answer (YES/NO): NO